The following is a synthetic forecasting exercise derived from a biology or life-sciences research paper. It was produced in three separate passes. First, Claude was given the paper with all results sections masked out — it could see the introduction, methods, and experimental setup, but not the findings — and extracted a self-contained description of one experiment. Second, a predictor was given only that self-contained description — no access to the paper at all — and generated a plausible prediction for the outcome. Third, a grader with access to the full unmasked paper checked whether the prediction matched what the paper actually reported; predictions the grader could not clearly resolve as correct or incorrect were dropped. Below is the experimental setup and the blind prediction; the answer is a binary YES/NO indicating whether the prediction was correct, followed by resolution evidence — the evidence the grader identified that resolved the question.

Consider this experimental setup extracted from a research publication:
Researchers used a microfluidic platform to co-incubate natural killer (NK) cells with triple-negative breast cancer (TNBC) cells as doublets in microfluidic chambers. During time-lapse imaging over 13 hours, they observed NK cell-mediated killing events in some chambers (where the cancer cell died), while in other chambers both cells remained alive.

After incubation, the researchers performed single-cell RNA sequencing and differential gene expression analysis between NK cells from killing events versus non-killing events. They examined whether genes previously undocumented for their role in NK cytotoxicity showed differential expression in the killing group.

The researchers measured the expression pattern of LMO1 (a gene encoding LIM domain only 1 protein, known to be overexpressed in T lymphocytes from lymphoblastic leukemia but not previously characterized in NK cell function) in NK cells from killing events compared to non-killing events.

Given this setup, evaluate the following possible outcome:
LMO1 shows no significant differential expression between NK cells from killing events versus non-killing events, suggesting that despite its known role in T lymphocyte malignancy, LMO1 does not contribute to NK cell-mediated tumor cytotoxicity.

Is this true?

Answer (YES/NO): NO